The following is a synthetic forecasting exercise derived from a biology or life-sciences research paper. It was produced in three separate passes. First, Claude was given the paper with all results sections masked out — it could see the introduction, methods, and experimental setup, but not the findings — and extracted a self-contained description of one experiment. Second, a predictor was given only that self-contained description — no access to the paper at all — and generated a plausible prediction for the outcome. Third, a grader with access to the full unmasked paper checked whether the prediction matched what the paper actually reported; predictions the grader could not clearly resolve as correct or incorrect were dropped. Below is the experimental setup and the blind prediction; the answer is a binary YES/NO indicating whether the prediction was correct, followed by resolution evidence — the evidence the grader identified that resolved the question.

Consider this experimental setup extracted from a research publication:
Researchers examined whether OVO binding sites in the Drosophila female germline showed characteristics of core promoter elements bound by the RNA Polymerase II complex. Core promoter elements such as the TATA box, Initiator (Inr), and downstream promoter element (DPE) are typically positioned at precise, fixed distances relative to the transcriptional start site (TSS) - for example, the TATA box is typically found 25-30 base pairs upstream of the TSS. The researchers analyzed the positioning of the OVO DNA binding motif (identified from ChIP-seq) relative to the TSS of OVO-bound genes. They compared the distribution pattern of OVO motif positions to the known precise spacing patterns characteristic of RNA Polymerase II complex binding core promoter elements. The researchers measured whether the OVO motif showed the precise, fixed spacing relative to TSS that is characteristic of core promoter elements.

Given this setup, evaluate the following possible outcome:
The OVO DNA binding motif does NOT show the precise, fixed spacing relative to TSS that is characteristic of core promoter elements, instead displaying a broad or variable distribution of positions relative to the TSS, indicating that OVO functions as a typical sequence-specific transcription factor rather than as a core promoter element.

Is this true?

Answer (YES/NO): YES